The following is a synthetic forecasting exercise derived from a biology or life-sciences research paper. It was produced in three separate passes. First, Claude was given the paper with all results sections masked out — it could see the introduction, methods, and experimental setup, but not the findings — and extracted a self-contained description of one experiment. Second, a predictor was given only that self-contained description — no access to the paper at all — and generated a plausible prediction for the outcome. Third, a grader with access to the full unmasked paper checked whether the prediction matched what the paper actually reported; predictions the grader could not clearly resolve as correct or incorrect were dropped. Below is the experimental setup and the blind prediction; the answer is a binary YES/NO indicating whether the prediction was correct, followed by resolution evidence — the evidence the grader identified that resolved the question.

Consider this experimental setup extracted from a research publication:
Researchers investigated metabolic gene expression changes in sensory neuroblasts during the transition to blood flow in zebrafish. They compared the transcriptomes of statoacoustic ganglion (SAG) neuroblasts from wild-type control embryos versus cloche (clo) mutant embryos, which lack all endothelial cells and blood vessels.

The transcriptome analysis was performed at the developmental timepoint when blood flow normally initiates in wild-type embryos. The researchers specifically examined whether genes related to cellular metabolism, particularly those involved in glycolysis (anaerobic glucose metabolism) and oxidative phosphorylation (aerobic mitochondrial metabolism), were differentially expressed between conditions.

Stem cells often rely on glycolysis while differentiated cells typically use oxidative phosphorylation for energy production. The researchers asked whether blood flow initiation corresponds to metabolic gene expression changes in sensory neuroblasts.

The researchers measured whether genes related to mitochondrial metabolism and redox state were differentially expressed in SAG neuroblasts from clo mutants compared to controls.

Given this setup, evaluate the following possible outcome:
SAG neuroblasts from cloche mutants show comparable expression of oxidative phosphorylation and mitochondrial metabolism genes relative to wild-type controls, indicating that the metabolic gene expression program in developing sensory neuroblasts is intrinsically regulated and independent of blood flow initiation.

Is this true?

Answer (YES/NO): NO